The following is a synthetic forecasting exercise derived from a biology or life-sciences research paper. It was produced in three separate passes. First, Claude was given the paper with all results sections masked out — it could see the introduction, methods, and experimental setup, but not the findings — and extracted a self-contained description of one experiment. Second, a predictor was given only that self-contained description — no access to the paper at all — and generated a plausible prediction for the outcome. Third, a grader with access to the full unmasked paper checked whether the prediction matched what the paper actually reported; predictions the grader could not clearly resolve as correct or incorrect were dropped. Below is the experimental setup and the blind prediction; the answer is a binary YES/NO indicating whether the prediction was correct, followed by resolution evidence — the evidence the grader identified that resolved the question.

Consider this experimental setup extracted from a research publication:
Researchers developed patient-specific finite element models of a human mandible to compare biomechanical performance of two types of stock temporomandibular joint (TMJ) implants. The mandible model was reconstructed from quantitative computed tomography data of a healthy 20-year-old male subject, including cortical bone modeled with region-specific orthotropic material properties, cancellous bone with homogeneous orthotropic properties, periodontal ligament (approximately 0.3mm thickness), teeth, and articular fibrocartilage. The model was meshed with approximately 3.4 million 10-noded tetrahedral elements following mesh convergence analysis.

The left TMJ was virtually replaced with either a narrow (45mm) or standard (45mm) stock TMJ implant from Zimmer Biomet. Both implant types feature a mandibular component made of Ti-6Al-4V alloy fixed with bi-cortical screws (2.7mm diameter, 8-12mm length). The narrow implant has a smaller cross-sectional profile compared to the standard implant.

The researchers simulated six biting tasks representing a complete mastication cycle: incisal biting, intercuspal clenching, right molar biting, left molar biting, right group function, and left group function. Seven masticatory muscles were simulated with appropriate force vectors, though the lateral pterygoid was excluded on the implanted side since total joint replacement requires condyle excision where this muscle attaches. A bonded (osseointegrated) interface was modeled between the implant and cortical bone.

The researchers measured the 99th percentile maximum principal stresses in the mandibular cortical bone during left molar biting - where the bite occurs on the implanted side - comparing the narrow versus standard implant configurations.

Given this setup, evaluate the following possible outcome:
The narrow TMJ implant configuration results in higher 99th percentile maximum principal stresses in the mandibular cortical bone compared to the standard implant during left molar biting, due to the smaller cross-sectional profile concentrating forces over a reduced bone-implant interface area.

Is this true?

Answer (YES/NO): NO